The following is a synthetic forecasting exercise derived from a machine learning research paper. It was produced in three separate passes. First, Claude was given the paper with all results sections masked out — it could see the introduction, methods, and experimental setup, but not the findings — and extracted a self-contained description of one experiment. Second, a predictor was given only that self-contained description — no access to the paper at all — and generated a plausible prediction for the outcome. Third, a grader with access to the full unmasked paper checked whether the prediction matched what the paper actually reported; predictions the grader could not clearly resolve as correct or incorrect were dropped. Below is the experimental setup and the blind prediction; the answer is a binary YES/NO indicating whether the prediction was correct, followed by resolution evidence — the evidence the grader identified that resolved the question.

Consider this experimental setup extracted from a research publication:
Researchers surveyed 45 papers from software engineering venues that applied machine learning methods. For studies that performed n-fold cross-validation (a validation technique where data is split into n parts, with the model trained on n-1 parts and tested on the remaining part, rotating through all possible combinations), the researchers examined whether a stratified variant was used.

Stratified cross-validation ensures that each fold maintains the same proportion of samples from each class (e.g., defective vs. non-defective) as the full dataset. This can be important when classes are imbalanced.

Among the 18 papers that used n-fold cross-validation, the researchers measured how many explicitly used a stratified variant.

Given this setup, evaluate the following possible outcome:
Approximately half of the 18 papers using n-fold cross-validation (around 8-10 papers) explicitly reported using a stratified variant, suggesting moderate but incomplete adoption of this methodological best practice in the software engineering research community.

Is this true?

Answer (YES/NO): NO